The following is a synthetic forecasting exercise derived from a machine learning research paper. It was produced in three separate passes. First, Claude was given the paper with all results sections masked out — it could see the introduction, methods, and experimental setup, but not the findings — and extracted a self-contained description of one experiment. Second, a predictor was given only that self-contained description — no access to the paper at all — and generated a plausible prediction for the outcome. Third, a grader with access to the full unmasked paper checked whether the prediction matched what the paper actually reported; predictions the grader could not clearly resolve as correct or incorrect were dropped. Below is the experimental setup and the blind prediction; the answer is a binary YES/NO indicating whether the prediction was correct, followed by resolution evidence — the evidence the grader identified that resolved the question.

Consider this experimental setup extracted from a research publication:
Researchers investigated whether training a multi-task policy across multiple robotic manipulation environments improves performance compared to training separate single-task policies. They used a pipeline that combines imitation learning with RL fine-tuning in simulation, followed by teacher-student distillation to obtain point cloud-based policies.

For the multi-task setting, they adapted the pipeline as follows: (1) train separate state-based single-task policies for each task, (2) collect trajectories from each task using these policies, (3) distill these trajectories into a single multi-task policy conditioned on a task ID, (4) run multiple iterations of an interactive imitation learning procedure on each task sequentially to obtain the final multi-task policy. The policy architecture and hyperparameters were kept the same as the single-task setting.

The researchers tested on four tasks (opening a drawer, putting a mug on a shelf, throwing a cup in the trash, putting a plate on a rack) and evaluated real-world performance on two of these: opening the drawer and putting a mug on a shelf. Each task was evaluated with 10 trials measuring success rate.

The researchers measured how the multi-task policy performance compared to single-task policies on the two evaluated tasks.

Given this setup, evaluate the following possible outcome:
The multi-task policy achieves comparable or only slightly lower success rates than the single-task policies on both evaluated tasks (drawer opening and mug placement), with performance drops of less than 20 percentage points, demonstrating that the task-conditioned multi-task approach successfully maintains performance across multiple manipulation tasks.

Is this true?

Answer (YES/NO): NO